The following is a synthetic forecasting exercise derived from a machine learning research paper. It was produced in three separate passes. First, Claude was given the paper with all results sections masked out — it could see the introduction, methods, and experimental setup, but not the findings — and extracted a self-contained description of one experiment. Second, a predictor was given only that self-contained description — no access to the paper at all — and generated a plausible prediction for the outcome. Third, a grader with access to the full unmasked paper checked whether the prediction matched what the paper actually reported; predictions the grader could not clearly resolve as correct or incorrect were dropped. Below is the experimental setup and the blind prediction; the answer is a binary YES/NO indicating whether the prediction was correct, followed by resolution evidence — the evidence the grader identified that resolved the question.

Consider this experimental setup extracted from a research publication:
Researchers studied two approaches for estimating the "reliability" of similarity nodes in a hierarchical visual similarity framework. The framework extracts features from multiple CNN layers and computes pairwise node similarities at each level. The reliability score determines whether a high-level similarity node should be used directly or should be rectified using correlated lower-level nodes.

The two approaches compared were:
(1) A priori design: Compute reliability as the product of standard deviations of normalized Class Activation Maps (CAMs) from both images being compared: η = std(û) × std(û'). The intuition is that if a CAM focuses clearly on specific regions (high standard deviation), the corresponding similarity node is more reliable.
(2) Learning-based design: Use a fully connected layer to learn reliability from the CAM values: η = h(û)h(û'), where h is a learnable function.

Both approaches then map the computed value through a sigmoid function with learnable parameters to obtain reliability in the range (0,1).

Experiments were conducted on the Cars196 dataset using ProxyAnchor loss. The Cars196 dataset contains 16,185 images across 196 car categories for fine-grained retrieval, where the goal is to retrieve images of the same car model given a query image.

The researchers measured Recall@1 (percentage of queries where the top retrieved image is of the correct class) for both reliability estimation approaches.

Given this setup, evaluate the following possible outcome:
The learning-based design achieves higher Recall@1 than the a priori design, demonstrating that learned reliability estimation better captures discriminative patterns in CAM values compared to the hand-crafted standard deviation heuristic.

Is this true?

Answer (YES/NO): NO